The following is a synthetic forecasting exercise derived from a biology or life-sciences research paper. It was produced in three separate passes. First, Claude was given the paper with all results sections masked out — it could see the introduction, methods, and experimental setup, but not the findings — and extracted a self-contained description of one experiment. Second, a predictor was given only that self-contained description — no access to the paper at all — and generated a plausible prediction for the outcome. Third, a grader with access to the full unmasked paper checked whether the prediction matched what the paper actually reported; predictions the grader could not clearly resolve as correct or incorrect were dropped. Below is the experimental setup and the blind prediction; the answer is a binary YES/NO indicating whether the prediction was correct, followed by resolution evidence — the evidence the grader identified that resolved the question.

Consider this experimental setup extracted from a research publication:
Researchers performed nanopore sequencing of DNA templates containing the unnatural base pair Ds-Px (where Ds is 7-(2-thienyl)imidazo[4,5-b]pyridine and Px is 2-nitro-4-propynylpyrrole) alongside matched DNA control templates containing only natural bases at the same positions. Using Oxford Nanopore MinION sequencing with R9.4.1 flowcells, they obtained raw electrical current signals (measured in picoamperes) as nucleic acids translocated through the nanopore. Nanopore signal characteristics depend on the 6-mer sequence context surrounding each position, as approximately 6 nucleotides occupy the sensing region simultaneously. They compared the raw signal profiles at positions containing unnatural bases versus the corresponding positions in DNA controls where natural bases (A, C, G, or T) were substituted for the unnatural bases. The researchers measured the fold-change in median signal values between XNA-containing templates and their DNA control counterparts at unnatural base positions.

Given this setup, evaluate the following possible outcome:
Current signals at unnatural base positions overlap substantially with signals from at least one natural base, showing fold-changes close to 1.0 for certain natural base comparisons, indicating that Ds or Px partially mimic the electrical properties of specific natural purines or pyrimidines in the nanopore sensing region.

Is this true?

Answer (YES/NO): NO